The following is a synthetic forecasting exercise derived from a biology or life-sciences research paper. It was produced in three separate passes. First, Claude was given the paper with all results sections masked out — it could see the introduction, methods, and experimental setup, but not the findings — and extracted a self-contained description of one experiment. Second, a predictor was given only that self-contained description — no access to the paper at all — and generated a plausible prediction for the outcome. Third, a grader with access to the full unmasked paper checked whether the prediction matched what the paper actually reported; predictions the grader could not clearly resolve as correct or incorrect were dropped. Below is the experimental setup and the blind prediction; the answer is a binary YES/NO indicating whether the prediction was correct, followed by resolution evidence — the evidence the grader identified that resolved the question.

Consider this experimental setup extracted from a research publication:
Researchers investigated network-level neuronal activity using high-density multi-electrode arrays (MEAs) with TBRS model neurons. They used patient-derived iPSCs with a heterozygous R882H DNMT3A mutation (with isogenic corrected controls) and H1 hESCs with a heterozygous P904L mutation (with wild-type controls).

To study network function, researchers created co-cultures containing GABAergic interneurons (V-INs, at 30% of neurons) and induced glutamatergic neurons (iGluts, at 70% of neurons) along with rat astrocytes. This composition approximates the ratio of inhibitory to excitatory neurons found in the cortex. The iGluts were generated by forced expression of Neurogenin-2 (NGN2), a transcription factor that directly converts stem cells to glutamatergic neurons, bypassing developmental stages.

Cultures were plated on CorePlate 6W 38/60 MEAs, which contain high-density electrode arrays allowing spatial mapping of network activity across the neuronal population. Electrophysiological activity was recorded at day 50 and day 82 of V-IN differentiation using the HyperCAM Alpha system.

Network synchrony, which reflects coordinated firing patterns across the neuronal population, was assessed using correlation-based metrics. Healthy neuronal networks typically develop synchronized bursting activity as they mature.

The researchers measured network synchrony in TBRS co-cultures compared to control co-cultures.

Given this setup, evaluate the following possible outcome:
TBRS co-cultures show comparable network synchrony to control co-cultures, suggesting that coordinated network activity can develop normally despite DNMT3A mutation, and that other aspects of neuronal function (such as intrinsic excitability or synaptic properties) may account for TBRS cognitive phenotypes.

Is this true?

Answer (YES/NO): NO